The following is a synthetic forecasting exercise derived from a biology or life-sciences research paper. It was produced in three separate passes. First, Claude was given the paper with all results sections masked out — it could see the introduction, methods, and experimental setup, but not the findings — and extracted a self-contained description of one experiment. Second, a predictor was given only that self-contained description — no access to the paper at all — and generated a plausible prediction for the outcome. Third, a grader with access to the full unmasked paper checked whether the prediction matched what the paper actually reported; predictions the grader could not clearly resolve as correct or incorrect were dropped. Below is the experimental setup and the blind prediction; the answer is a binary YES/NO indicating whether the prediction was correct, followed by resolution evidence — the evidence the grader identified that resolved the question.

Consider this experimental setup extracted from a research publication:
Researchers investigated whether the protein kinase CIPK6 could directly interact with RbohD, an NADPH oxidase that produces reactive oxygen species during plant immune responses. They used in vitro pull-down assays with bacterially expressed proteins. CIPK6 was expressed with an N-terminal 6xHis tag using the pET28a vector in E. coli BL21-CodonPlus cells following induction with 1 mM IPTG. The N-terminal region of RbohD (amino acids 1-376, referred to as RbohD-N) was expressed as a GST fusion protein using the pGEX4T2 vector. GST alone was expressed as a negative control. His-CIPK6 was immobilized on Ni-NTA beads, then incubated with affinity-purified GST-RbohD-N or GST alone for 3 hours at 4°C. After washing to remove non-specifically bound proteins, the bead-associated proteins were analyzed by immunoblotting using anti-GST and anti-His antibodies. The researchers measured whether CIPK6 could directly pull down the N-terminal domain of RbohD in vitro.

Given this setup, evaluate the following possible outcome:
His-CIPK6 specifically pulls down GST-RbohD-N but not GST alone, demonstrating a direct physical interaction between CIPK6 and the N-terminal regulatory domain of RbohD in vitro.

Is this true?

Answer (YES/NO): YES